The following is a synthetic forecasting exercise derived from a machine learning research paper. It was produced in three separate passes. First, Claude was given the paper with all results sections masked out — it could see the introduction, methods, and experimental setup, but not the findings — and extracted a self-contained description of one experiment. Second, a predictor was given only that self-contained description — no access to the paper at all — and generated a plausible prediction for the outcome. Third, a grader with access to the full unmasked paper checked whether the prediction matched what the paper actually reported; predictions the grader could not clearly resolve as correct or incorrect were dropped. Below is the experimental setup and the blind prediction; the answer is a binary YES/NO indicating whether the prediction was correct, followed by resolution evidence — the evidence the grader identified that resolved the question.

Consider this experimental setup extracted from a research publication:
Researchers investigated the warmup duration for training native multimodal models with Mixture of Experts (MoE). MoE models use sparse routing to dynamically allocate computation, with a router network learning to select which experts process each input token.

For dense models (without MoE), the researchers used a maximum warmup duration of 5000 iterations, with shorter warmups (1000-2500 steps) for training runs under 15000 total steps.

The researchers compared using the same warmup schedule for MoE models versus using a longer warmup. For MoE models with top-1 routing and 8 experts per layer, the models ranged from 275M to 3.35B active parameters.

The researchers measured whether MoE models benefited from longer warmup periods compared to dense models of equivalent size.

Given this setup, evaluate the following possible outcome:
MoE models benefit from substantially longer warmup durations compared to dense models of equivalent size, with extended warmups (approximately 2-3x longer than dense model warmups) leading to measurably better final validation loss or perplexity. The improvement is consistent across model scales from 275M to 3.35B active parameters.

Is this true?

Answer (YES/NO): YES